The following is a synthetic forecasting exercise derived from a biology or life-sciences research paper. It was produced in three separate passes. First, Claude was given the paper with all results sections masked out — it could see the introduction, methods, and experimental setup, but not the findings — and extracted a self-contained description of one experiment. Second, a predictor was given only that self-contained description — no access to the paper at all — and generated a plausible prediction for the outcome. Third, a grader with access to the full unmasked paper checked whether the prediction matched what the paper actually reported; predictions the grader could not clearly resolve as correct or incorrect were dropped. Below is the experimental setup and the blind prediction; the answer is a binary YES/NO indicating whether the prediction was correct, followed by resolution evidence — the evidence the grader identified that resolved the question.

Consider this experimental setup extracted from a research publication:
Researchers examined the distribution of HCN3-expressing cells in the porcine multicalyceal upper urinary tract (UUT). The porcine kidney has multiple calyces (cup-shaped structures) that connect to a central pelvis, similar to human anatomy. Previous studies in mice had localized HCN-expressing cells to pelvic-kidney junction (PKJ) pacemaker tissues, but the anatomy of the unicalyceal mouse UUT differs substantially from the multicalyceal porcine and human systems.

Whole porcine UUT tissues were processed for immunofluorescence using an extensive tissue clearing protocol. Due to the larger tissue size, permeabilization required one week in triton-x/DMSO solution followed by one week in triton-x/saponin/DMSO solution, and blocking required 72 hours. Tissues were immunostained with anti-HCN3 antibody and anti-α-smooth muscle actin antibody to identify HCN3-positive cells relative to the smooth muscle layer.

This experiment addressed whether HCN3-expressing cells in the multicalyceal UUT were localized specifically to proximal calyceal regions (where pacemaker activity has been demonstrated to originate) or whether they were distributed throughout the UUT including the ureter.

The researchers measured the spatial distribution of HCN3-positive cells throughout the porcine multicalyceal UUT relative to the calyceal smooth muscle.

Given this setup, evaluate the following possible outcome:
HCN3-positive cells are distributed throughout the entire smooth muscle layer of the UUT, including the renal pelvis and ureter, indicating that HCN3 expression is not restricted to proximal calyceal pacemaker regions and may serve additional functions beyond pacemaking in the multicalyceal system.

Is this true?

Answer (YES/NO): NO